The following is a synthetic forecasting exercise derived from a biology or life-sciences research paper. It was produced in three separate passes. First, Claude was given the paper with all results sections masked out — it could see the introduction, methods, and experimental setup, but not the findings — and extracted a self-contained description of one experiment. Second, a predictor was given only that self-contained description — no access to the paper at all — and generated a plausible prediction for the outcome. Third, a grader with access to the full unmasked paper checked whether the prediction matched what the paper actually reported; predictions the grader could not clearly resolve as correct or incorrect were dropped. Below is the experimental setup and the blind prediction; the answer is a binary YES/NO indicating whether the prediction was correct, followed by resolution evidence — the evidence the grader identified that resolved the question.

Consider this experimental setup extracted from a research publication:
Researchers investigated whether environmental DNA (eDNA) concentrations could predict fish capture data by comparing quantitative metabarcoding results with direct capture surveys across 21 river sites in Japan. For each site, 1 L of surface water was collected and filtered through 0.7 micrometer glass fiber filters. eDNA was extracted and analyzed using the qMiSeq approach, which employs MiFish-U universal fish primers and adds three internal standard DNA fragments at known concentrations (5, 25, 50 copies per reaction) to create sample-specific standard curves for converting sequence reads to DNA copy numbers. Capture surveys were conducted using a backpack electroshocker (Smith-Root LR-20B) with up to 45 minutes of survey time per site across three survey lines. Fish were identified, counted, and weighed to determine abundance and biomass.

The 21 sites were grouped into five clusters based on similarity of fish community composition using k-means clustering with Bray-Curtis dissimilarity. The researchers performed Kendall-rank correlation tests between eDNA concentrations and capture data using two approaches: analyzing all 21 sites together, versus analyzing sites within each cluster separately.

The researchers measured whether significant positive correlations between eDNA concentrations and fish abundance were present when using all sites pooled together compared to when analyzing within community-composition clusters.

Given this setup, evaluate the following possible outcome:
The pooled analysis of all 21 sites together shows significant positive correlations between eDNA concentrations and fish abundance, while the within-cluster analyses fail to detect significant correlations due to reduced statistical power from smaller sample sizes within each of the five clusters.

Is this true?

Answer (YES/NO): NO